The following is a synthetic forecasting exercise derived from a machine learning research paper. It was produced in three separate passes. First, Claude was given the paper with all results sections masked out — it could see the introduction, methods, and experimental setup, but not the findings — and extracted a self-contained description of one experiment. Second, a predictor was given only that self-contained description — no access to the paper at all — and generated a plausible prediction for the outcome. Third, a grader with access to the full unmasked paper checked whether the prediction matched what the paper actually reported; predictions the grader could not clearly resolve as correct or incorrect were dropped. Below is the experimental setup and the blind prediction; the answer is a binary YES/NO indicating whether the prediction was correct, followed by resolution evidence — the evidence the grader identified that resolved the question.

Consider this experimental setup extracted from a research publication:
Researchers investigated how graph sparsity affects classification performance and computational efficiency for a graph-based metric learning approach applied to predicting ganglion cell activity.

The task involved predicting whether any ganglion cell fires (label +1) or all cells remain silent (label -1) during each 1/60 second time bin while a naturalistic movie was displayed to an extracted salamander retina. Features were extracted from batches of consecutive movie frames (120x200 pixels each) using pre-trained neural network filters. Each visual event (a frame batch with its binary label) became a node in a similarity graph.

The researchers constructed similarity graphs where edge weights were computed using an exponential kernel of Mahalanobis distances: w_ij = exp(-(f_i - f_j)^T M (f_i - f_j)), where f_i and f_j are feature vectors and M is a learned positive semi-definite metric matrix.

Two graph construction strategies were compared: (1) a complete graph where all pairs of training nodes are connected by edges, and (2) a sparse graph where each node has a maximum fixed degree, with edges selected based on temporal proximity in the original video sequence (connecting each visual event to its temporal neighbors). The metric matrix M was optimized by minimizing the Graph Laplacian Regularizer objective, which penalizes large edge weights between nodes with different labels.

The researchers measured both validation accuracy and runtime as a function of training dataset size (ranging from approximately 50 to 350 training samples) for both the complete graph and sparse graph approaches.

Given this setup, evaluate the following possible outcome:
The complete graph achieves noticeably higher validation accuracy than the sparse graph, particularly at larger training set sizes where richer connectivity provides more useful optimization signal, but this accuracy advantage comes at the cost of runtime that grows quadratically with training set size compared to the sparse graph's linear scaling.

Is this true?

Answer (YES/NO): NO